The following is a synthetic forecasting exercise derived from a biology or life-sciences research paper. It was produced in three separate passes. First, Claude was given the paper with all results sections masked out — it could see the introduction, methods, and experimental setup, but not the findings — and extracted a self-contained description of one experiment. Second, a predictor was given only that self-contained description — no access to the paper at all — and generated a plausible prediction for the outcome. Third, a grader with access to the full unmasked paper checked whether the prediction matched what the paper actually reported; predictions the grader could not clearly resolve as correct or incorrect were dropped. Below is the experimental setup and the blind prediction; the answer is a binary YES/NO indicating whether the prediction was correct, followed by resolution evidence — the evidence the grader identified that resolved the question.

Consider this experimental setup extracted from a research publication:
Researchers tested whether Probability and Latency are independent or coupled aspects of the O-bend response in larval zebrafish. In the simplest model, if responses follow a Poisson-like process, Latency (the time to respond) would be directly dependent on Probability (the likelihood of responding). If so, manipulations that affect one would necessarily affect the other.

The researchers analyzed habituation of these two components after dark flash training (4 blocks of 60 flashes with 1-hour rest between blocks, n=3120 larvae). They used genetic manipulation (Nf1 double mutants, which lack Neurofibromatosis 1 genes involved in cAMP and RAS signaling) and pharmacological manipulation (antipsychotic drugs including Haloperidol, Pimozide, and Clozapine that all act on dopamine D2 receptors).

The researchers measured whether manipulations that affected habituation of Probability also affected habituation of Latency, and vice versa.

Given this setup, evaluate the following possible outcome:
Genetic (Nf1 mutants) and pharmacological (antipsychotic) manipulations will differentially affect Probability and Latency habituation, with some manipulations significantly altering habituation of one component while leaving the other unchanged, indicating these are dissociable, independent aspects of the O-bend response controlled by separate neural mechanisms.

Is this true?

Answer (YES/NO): YES